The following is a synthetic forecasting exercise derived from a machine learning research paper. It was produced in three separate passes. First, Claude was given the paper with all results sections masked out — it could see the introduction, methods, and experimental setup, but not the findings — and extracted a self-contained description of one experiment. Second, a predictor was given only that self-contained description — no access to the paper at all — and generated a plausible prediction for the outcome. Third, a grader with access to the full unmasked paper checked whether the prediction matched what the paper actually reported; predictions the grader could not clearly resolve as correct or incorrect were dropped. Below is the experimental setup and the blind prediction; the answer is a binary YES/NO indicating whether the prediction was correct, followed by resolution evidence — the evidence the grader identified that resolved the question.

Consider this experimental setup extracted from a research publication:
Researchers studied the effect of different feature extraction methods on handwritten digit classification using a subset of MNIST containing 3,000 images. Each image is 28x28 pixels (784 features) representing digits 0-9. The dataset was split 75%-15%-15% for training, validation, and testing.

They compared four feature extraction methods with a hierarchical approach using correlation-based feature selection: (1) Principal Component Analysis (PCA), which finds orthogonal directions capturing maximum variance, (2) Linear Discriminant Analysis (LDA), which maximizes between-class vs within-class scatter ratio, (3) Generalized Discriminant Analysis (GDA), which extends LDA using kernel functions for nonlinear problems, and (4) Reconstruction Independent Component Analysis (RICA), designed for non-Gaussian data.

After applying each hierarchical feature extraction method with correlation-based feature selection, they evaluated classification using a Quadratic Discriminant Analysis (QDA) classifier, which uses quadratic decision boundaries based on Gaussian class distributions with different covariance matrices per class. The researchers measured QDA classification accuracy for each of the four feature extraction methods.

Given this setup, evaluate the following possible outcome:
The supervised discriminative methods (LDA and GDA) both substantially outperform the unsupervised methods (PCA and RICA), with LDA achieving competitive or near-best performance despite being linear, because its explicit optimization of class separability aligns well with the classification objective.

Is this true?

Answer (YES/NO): NO